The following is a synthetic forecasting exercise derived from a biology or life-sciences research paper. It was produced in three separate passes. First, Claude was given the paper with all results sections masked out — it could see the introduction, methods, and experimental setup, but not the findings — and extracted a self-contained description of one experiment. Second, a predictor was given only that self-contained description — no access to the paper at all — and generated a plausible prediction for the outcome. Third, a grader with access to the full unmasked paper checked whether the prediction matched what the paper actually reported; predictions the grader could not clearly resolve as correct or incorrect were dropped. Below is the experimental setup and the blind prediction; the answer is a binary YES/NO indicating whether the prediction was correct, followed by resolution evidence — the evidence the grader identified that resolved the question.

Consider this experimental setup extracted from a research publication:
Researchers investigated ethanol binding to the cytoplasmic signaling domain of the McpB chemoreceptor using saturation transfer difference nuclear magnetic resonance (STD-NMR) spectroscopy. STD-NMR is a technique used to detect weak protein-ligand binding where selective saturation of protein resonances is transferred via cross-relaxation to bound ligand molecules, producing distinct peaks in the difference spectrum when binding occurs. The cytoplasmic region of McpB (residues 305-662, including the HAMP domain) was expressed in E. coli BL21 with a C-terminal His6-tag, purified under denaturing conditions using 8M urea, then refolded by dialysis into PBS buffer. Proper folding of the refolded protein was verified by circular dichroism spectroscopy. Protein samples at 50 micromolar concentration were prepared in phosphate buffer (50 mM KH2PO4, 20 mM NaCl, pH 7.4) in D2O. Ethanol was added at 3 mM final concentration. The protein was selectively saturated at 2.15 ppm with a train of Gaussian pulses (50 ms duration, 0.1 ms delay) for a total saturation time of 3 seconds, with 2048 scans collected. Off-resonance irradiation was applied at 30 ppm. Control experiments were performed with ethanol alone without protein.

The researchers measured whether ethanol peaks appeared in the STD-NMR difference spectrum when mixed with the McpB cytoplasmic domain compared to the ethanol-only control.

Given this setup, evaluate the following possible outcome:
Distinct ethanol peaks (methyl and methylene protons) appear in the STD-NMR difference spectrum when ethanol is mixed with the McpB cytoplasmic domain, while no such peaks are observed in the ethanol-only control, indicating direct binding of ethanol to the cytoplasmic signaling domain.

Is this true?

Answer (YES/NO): YES